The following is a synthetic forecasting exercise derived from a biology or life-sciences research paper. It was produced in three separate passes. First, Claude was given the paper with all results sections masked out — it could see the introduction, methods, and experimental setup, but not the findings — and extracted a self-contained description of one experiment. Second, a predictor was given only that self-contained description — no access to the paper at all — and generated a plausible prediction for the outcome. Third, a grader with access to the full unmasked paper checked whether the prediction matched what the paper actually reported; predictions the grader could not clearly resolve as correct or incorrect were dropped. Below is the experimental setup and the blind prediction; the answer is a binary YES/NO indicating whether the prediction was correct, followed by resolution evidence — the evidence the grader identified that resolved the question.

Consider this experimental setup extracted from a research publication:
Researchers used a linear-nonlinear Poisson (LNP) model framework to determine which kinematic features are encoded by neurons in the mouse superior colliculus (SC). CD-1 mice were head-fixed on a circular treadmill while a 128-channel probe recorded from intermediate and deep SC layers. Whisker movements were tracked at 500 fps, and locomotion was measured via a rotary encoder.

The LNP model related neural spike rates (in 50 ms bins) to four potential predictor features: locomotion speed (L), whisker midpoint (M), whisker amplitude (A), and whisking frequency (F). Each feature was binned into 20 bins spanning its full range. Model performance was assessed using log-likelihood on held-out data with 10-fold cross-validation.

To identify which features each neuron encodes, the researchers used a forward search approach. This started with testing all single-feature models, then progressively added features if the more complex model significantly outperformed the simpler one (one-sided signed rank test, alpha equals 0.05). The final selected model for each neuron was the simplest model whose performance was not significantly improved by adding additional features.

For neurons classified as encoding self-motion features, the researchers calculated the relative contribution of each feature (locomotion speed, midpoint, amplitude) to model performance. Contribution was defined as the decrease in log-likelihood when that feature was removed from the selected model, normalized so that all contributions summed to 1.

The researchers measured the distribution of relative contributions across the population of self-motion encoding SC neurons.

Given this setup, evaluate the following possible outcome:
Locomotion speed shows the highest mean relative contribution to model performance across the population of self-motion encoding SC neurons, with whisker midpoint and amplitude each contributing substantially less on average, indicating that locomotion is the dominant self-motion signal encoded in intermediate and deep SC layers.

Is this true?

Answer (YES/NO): NO